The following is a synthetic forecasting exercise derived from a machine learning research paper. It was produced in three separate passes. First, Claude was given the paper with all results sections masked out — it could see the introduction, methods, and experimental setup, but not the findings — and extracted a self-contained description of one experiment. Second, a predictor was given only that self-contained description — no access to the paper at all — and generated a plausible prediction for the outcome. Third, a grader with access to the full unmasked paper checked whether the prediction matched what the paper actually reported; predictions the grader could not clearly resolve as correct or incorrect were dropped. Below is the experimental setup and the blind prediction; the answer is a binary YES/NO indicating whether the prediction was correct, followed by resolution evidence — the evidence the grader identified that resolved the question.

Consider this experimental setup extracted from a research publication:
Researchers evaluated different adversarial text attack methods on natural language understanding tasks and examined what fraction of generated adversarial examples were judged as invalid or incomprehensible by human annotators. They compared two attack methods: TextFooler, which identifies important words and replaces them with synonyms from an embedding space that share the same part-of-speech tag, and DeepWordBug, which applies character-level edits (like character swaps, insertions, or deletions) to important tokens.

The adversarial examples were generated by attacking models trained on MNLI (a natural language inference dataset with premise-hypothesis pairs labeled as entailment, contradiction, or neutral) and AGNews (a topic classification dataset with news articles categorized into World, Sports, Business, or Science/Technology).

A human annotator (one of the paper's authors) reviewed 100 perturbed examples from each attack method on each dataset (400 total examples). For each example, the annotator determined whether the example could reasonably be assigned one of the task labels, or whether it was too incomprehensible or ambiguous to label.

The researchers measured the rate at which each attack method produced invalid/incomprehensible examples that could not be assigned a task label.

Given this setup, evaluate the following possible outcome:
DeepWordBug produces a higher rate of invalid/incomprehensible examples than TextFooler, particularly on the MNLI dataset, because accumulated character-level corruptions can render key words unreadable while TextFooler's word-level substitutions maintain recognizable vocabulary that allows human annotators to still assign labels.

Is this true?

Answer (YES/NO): NO